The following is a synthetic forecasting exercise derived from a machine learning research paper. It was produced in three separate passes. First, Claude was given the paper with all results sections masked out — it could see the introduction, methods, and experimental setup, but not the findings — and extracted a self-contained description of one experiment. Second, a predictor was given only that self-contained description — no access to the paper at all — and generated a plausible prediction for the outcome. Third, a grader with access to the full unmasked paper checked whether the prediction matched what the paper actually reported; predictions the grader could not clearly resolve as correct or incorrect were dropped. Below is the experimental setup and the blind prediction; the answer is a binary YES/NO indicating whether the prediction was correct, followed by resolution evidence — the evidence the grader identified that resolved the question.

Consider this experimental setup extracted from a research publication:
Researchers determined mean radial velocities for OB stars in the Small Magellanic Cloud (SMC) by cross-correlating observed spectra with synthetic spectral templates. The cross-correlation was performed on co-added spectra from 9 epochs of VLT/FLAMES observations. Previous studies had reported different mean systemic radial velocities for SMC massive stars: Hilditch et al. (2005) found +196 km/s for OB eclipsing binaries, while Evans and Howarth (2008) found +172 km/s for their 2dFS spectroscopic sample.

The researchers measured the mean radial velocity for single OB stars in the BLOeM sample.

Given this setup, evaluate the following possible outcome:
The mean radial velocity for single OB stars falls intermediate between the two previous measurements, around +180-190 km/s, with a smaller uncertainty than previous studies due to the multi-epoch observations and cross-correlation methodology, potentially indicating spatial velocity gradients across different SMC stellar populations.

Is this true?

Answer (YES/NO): NO